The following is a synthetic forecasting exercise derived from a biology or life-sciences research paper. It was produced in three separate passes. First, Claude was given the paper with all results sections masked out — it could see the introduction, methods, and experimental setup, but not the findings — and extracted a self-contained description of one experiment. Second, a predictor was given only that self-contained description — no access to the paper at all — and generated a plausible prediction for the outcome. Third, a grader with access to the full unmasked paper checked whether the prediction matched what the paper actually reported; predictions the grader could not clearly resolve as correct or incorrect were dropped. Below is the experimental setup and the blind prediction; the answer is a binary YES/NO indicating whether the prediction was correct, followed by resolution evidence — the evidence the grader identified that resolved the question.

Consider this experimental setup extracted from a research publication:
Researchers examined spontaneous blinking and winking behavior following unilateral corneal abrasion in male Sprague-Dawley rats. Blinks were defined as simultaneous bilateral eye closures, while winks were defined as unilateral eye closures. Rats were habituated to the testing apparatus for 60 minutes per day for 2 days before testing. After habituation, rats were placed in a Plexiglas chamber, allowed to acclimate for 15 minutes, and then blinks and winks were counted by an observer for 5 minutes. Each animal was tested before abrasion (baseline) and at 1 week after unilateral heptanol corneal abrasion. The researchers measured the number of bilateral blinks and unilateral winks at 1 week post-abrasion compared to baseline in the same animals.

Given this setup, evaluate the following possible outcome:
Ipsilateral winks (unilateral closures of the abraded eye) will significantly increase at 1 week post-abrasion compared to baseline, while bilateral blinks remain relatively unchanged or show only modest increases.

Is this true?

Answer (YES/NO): YES